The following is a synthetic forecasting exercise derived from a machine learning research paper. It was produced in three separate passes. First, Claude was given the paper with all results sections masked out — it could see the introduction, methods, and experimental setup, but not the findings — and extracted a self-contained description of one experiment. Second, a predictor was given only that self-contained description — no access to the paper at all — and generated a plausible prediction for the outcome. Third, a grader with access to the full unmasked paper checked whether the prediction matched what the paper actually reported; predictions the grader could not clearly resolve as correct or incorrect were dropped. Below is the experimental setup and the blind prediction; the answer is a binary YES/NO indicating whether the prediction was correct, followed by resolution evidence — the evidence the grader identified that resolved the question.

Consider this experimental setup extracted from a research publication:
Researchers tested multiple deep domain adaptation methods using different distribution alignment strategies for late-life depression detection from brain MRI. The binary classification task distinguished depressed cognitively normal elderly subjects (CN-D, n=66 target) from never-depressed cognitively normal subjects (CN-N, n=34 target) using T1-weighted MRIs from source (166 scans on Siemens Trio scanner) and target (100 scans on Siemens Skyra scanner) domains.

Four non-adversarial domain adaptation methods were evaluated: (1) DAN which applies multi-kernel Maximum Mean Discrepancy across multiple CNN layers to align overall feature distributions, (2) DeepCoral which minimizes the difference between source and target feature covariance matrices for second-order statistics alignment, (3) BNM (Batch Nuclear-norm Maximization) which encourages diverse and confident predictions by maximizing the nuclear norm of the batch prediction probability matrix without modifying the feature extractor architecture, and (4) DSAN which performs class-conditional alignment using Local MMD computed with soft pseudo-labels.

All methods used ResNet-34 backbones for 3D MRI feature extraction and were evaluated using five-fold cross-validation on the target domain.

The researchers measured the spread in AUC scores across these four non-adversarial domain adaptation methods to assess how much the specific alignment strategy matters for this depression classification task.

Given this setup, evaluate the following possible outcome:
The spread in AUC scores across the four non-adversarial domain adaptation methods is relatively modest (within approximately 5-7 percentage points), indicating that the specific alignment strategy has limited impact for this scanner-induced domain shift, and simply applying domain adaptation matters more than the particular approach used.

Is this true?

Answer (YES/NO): NO